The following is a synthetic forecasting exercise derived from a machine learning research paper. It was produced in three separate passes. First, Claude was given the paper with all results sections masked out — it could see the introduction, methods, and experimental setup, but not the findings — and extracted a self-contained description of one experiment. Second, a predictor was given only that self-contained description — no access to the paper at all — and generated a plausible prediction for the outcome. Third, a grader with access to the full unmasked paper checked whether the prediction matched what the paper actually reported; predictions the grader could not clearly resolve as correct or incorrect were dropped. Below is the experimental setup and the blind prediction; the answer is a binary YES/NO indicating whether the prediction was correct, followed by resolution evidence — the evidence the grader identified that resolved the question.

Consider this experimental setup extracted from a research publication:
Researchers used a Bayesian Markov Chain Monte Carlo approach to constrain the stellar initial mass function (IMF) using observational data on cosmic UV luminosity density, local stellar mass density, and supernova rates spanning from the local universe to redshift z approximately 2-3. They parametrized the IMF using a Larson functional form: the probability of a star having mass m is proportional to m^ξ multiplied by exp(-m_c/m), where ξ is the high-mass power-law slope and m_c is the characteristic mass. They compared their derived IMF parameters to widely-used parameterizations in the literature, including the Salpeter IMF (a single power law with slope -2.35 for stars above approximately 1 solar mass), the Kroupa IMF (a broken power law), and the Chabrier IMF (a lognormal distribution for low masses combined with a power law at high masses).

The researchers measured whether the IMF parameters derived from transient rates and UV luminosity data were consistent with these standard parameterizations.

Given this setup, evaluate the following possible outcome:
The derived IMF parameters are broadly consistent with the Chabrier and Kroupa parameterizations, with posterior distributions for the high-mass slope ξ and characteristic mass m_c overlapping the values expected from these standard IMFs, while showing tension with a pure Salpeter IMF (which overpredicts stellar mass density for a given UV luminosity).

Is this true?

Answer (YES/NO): NO